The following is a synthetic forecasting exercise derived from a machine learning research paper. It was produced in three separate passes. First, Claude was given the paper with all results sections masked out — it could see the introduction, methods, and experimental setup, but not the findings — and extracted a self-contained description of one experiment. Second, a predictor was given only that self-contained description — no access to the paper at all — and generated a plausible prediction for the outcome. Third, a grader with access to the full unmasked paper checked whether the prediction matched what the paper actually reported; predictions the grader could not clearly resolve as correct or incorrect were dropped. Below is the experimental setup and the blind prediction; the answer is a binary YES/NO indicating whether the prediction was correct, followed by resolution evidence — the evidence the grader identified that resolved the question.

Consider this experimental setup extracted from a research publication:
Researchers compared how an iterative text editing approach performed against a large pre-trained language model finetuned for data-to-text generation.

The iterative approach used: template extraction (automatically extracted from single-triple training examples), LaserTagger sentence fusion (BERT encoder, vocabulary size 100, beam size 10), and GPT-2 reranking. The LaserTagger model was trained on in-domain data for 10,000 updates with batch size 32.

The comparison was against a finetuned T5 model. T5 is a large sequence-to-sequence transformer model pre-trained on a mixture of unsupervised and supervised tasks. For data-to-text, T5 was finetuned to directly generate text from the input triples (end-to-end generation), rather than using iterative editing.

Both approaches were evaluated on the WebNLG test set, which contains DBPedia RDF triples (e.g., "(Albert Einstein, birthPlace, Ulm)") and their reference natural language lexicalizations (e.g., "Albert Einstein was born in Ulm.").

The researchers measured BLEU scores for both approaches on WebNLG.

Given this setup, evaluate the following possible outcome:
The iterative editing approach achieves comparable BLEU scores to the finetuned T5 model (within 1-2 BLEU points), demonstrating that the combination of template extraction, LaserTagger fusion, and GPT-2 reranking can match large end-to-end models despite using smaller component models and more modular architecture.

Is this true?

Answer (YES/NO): NO